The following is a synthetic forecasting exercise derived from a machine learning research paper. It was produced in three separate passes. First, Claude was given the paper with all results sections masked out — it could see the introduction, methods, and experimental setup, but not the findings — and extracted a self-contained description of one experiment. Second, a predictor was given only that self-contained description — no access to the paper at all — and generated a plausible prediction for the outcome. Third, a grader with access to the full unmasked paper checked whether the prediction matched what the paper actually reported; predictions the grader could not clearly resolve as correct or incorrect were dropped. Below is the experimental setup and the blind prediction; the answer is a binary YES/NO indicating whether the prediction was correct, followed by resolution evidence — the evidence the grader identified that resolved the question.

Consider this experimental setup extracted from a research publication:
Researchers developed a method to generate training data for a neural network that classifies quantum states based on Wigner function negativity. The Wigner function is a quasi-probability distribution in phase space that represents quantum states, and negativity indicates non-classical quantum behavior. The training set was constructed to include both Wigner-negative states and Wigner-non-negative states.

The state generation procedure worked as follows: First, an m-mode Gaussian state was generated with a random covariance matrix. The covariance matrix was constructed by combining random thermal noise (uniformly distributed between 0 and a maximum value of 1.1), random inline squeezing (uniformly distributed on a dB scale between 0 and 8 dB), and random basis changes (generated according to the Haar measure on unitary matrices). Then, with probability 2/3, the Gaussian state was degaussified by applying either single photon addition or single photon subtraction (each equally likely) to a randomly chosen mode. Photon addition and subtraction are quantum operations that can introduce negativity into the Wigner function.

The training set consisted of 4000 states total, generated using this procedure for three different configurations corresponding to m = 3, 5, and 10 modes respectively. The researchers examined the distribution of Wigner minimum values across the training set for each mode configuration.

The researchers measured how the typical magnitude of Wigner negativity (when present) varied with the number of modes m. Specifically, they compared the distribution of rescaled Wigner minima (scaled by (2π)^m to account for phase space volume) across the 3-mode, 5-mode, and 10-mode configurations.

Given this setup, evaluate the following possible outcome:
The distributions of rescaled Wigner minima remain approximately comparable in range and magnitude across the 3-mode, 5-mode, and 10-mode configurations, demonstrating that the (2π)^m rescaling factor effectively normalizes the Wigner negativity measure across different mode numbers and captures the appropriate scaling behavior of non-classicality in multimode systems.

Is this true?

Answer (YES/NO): NO